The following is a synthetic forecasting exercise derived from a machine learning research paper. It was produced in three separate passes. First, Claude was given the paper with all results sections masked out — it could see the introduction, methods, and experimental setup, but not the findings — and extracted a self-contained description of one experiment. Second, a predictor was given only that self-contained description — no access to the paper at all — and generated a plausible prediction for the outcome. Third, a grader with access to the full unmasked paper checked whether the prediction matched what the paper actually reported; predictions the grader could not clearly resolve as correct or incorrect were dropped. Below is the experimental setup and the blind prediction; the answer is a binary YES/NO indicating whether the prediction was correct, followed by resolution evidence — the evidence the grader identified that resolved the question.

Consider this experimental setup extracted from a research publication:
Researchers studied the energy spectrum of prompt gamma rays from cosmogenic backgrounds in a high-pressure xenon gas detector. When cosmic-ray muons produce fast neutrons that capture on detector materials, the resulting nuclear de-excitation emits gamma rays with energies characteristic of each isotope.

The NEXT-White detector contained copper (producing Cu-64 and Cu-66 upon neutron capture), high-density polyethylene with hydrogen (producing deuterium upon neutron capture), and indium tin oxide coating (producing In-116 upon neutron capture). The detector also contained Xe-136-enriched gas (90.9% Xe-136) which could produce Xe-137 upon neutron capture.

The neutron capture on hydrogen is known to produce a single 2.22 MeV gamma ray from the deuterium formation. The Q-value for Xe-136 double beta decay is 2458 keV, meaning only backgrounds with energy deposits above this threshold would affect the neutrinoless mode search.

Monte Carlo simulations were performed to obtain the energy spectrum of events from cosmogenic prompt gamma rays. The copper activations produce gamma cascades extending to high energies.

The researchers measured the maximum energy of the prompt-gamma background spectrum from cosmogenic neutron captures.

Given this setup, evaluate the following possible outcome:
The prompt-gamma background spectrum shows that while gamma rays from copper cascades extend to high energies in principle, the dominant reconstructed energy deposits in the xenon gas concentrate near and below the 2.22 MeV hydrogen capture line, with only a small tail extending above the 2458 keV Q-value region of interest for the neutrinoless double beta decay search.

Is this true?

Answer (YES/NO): NO